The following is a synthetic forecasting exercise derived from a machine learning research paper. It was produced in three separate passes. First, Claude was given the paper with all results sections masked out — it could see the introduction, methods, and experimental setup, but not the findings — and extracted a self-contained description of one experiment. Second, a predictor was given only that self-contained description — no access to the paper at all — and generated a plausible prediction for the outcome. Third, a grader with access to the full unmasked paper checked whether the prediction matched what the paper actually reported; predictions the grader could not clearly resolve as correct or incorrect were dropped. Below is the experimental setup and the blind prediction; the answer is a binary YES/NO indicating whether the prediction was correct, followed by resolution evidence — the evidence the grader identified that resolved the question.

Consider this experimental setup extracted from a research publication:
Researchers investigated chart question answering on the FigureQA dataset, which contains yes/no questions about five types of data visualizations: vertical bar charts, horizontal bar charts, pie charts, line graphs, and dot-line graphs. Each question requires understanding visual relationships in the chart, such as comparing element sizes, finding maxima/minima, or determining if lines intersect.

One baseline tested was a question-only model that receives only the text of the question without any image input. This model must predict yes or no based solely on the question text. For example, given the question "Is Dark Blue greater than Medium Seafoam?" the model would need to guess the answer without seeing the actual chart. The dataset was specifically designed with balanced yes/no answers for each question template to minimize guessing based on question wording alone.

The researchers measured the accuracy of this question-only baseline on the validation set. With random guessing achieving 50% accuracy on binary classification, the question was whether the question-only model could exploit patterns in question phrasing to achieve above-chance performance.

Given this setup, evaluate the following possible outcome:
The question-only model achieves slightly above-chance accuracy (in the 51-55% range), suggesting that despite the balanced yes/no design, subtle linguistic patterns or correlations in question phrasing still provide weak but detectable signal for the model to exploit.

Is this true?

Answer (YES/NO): NO